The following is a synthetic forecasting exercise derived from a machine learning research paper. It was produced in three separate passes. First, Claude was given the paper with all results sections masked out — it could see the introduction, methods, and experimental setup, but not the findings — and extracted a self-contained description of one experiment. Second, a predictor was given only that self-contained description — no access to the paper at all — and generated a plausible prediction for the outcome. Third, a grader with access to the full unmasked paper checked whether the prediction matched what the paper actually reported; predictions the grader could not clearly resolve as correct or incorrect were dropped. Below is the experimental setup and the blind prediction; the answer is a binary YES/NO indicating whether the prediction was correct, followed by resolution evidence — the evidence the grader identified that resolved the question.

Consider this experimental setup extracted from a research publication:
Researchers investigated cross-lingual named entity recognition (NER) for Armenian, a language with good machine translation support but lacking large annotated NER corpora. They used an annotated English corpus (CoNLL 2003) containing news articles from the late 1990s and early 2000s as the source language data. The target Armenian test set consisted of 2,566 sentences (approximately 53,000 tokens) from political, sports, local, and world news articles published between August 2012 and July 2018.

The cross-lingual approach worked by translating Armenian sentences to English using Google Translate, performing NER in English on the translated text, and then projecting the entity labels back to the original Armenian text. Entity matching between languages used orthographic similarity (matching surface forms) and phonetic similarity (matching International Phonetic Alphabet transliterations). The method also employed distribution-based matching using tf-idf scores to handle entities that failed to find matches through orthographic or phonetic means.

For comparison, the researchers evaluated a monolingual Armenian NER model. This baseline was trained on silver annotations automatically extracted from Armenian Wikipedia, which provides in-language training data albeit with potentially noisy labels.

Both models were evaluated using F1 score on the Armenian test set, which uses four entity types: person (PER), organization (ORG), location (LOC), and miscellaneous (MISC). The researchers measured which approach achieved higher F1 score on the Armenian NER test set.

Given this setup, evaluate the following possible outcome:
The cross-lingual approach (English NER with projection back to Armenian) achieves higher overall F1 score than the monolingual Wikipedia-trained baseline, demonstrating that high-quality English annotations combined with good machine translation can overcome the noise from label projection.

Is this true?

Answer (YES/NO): YES